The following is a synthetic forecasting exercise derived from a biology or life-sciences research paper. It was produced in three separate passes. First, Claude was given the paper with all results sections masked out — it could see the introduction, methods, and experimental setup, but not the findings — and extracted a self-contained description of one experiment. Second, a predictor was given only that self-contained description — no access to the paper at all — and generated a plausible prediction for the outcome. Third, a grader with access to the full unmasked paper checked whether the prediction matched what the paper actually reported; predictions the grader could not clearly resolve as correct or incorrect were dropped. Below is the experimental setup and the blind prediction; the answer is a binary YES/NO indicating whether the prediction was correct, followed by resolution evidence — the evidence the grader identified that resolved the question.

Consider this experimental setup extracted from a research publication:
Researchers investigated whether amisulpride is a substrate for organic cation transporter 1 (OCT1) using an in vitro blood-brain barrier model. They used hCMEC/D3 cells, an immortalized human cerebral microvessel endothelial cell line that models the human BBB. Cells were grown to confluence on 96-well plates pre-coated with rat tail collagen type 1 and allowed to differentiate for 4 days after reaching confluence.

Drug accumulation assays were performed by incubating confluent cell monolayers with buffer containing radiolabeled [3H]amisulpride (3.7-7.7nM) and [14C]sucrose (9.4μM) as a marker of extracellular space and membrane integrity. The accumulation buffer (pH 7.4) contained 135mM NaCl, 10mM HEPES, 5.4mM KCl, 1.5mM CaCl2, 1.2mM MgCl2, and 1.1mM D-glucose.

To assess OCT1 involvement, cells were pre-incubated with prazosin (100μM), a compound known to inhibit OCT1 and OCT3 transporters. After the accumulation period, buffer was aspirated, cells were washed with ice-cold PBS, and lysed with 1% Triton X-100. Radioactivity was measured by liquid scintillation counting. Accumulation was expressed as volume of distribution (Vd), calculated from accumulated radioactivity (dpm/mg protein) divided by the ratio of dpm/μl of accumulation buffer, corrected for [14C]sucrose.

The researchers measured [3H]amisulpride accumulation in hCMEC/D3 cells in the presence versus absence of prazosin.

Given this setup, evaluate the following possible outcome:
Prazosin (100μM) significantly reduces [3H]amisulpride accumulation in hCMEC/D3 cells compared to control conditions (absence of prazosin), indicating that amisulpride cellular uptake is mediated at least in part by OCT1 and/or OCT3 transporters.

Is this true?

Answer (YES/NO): YES